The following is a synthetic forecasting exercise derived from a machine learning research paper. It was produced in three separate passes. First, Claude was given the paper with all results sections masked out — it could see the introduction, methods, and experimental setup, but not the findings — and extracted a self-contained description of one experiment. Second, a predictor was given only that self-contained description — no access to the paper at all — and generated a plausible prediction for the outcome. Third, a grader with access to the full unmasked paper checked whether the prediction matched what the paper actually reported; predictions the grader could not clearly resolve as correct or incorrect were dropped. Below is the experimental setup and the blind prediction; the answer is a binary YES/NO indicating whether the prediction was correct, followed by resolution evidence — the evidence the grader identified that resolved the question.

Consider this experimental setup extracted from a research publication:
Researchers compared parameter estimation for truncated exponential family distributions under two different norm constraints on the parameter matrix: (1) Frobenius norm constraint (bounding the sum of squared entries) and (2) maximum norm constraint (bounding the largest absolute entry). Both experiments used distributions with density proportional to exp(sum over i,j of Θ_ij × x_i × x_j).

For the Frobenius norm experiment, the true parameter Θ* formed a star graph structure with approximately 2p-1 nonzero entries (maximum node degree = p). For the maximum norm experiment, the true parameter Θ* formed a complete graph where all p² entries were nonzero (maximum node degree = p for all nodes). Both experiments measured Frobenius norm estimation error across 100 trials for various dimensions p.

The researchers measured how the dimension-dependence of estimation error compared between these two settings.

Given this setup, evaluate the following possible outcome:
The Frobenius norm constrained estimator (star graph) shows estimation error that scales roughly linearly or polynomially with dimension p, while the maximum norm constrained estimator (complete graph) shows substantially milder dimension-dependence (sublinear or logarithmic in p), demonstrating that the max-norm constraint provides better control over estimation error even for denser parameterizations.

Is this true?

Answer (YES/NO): NO